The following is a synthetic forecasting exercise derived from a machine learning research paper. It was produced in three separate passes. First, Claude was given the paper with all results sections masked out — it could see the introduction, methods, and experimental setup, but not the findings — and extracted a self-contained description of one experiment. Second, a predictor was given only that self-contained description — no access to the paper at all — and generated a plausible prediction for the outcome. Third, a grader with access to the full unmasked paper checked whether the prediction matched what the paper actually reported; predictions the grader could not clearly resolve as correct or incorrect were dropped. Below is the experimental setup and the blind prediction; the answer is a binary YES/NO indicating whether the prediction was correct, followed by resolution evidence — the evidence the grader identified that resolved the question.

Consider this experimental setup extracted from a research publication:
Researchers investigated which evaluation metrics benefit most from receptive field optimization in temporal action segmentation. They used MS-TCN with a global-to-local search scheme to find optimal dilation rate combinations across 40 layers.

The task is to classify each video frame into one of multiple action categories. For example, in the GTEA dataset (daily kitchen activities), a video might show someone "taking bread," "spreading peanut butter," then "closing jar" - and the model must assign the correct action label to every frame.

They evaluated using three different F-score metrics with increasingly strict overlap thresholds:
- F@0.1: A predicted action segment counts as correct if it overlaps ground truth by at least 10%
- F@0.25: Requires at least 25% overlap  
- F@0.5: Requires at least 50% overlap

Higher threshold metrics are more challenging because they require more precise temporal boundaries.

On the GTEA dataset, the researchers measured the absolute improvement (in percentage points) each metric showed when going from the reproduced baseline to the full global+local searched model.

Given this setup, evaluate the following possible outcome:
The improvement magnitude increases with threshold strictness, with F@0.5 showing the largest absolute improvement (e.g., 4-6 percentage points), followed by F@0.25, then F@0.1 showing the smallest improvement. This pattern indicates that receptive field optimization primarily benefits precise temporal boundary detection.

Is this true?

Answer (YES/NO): YES